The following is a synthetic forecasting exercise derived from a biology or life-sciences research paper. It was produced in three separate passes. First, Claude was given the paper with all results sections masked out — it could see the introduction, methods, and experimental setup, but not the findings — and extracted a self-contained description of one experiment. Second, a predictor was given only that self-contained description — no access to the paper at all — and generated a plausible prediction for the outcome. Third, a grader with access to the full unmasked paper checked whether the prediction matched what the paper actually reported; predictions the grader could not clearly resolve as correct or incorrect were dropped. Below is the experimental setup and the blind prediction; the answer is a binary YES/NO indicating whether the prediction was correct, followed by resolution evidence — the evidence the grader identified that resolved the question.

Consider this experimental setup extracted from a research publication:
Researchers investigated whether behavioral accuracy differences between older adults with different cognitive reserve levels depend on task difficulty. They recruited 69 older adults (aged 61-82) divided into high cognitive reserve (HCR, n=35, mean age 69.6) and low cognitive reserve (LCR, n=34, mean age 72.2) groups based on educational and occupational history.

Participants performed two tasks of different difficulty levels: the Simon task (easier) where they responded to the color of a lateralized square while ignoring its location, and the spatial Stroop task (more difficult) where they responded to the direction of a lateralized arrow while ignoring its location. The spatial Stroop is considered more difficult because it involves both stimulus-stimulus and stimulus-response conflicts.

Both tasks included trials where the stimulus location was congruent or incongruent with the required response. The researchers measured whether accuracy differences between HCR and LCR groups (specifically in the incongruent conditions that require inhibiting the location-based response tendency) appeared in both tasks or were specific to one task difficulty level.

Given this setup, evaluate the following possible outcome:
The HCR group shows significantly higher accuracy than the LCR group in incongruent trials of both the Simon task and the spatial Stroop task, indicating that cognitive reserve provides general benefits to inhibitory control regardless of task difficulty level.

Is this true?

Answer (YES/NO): YES